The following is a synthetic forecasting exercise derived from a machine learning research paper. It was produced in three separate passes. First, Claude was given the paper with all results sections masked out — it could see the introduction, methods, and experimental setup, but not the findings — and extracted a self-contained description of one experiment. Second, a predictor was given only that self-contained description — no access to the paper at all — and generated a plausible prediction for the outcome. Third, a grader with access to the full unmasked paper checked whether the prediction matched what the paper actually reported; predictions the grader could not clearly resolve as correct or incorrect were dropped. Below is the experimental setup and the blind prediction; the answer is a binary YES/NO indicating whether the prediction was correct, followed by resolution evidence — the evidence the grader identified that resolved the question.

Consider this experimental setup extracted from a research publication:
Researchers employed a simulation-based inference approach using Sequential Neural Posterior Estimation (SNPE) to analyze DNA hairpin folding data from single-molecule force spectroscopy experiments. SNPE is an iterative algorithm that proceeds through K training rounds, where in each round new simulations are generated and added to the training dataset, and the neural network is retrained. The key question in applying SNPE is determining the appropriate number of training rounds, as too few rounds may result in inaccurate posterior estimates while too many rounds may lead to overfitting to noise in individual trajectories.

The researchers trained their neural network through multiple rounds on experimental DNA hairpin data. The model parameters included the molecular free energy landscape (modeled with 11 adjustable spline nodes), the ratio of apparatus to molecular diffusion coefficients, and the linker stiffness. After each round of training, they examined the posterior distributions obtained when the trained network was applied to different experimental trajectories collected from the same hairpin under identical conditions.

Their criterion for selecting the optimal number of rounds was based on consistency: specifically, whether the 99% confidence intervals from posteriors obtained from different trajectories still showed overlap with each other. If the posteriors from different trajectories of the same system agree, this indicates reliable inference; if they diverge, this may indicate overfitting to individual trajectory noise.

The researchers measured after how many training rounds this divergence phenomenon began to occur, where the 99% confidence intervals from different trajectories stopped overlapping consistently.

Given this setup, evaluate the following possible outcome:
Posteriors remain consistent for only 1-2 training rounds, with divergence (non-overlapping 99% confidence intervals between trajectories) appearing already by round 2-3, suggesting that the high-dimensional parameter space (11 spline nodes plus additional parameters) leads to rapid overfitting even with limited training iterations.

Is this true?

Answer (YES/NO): NO